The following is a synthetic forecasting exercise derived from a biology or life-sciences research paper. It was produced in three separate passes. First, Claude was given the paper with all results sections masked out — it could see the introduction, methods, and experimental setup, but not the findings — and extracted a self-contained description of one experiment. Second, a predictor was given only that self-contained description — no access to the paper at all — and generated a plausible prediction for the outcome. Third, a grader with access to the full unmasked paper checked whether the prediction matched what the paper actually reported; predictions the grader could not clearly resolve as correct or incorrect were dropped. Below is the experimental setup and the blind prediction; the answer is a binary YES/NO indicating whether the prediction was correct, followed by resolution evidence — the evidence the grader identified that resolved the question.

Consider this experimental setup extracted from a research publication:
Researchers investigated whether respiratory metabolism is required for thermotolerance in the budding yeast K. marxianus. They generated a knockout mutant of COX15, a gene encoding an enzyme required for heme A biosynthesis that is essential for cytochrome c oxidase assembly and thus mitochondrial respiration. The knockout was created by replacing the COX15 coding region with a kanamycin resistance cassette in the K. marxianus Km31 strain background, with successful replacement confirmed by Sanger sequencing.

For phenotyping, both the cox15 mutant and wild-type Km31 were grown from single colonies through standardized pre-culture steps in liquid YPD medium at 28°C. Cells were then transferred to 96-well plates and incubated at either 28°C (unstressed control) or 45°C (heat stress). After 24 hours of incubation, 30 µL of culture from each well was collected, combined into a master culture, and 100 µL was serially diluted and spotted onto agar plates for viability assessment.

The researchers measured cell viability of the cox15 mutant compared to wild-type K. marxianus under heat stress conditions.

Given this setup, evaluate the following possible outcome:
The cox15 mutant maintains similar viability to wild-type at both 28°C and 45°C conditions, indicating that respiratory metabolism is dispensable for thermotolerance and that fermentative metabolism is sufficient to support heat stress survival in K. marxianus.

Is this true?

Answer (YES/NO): NO